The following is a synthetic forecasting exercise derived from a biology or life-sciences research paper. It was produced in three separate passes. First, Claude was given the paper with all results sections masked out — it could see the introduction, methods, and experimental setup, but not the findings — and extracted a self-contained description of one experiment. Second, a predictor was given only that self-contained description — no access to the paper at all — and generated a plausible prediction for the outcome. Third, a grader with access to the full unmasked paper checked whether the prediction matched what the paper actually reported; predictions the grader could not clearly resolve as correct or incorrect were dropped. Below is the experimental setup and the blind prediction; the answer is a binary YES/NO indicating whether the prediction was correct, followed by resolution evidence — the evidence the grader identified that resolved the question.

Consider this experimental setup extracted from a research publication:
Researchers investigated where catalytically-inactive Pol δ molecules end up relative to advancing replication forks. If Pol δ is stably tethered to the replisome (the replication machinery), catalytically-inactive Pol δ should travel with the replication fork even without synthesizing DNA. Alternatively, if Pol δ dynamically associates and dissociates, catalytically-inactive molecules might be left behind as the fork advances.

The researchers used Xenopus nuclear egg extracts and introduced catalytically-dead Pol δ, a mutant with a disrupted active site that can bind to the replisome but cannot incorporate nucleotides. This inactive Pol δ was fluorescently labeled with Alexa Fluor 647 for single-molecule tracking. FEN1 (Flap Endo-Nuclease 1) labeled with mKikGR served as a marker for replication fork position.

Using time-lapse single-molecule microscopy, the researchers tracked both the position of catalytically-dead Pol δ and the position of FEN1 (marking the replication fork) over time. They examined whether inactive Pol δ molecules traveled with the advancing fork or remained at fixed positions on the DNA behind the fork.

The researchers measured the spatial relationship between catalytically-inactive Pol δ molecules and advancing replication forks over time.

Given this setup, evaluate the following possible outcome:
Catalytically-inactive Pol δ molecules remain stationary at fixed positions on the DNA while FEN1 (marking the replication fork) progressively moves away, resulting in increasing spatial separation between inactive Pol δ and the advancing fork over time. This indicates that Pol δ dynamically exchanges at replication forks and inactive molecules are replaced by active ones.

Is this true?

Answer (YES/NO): YES